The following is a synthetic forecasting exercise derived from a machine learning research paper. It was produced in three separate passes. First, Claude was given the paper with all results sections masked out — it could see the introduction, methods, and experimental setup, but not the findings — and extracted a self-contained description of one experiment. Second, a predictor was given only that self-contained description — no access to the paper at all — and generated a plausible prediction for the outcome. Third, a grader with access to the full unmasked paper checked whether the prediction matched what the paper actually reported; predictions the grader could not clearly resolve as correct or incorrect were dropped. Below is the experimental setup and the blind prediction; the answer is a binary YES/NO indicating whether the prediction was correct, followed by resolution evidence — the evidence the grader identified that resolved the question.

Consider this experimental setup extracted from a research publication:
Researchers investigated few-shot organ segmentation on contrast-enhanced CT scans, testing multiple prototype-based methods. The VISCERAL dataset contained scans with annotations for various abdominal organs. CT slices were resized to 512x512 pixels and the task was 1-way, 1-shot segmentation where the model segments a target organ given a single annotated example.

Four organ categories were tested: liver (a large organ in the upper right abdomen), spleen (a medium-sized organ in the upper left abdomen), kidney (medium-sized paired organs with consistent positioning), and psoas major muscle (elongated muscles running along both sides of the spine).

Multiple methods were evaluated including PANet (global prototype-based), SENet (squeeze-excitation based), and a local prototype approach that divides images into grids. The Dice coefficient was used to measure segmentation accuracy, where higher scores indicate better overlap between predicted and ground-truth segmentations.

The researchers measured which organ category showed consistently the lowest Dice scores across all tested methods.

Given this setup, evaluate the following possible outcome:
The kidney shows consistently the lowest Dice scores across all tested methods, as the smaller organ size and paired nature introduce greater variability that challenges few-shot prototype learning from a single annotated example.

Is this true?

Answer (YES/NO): NO